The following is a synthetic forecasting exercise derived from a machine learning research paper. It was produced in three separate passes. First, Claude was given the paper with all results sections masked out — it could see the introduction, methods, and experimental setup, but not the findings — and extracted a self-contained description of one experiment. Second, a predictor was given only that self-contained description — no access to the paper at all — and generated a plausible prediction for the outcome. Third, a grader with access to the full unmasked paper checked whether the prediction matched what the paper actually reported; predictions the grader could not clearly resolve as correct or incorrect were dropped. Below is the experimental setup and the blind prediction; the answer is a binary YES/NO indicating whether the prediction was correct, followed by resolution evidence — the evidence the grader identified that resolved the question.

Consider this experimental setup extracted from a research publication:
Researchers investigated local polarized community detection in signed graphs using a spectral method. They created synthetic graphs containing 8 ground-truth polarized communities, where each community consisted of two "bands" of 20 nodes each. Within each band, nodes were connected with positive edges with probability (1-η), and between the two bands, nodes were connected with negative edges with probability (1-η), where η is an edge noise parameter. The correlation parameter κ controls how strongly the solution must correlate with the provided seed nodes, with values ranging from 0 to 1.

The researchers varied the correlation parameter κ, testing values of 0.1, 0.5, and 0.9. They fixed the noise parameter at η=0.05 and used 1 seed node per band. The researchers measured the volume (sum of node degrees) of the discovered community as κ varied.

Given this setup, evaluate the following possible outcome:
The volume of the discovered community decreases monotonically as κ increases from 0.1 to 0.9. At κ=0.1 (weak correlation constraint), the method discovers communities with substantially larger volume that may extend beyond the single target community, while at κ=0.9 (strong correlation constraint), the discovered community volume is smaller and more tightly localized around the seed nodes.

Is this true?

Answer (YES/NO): YES